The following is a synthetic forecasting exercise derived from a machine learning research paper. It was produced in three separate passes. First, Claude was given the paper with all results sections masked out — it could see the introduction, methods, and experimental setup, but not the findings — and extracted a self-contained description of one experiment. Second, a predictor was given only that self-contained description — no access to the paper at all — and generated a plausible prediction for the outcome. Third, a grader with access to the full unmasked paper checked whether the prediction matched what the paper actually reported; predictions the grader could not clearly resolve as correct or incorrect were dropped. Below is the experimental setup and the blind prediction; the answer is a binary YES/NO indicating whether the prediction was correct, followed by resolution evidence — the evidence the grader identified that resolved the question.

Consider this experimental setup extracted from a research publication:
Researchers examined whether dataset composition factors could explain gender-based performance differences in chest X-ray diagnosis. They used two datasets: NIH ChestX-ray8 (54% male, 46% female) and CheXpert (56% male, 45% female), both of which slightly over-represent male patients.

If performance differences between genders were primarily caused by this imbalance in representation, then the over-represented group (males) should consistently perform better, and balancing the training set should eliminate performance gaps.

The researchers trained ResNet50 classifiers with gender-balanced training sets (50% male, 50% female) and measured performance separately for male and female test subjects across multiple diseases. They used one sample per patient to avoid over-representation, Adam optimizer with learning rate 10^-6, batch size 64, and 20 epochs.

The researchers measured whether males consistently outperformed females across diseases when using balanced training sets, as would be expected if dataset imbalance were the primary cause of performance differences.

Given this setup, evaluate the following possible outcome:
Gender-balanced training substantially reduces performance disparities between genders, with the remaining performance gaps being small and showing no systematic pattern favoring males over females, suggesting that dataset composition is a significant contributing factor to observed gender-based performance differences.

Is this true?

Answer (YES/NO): NO